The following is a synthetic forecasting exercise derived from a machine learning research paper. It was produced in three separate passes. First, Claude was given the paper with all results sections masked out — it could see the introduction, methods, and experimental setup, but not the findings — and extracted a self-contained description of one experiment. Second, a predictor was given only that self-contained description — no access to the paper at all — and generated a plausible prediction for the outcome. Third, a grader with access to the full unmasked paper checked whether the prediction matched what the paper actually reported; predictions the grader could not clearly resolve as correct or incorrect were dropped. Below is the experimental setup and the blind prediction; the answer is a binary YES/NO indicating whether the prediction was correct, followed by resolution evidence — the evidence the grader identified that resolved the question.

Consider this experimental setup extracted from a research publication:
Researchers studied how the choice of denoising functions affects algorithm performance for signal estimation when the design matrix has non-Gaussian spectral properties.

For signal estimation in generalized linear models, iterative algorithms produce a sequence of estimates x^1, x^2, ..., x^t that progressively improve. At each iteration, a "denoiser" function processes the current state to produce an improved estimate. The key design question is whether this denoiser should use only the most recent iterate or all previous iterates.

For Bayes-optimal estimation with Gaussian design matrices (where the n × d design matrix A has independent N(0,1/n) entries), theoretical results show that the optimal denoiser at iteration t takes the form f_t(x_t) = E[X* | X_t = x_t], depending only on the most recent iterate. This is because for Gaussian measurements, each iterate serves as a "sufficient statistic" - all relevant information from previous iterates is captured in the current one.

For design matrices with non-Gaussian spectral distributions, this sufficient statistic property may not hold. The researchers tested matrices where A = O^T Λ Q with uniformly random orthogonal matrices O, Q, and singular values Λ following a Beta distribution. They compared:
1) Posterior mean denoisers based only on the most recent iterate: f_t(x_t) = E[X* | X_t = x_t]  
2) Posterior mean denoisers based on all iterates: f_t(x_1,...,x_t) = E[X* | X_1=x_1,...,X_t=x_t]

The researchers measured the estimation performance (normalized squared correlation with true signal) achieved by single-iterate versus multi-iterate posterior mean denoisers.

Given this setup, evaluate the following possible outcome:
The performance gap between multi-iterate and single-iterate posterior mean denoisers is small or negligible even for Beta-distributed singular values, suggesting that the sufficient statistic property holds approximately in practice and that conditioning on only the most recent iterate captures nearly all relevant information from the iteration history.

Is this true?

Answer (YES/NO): NO